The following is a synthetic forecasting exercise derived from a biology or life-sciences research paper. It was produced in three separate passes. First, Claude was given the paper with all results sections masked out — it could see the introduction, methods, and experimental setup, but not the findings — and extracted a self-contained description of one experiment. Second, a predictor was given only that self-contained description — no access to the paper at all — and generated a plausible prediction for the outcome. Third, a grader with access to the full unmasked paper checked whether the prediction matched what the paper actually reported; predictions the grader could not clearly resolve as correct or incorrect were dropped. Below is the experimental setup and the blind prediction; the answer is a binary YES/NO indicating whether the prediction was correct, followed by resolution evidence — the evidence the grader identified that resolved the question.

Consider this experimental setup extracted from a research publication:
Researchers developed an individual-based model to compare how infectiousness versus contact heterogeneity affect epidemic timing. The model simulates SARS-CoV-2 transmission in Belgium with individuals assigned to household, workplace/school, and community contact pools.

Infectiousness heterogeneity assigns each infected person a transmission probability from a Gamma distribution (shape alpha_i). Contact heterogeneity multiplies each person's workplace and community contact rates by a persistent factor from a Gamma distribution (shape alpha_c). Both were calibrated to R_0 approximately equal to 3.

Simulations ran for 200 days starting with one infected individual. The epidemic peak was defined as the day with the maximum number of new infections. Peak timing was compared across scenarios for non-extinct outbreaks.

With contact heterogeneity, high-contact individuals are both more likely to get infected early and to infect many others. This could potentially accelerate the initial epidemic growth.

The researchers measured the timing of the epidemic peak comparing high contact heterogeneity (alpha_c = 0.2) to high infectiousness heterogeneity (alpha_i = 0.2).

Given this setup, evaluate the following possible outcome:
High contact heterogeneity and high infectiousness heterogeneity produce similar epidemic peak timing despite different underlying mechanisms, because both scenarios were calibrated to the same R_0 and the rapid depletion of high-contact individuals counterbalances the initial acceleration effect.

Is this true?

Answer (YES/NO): NO